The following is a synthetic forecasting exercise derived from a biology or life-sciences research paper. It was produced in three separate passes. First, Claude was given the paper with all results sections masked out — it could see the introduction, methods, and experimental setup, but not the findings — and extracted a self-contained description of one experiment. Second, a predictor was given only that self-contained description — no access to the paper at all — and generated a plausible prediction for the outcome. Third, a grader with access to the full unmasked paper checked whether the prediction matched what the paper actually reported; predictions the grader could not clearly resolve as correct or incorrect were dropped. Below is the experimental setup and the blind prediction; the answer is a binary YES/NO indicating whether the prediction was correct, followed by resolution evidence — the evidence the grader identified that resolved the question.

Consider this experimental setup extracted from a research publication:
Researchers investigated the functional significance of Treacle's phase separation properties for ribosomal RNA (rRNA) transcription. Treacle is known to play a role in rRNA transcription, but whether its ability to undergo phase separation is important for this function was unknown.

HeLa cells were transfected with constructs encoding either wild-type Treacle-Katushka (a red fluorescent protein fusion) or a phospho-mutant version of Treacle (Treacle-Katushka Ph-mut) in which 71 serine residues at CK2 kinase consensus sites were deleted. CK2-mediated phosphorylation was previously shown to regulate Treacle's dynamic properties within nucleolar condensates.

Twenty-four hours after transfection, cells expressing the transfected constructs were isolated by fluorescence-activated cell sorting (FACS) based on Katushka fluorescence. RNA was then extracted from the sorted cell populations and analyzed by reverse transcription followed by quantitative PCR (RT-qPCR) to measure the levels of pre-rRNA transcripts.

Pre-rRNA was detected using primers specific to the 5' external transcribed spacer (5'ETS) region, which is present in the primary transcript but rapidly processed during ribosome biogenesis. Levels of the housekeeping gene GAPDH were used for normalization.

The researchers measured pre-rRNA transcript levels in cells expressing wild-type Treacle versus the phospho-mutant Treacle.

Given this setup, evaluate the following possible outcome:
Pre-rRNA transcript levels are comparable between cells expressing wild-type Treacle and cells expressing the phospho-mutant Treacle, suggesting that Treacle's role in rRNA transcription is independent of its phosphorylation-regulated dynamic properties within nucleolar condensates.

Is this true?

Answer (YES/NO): NO